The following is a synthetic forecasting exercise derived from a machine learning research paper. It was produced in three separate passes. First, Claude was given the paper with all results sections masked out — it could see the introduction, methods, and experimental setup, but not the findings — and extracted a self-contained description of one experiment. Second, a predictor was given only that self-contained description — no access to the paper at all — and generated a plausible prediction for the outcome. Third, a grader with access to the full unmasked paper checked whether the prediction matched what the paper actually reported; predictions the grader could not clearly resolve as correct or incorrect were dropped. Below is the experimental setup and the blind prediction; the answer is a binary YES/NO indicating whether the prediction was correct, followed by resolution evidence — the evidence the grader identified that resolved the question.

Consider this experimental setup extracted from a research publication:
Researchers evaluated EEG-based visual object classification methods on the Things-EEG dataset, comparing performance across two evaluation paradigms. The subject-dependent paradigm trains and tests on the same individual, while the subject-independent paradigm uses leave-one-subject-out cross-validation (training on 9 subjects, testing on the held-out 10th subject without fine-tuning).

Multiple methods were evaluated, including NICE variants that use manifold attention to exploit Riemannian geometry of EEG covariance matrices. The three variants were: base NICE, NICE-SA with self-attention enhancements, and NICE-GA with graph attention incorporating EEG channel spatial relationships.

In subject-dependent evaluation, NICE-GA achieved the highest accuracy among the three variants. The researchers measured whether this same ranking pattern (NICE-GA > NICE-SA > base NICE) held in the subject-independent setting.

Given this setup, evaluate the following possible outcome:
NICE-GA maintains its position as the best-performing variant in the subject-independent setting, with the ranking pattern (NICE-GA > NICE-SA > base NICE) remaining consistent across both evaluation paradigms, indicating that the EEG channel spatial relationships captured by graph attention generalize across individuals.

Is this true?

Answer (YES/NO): NO